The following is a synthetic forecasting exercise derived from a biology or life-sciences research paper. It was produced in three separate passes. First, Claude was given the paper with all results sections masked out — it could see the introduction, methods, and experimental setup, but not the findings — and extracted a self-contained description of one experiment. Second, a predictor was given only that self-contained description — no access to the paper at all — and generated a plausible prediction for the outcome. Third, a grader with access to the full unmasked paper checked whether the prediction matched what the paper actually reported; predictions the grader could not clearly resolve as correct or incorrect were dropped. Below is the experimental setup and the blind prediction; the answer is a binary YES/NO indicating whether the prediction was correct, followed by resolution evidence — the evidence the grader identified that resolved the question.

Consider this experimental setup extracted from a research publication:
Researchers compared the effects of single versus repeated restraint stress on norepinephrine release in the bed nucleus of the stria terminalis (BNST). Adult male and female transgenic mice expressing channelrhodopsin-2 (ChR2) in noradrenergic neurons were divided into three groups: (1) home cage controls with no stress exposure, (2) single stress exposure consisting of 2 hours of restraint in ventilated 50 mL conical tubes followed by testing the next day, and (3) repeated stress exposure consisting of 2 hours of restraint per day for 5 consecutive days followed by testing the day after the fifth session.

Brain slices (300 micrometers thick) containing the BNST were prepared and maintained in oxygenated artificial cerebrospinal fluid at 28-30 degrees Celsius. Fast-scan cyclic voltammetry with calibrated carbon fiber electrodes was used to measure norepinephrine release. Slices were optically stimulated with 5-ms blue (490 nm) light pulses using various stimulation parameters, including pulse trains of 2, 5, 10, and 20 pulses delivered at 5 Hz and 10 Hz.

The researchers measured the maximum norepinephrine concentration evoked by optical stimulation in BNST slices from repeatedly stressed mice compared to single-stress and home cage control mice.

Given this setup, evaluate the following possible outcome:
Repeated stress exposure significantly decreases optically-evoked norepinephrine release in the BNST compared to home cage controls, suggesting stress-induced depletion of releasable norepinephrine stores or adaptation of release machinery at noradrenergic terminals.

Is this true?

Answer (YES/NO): NO